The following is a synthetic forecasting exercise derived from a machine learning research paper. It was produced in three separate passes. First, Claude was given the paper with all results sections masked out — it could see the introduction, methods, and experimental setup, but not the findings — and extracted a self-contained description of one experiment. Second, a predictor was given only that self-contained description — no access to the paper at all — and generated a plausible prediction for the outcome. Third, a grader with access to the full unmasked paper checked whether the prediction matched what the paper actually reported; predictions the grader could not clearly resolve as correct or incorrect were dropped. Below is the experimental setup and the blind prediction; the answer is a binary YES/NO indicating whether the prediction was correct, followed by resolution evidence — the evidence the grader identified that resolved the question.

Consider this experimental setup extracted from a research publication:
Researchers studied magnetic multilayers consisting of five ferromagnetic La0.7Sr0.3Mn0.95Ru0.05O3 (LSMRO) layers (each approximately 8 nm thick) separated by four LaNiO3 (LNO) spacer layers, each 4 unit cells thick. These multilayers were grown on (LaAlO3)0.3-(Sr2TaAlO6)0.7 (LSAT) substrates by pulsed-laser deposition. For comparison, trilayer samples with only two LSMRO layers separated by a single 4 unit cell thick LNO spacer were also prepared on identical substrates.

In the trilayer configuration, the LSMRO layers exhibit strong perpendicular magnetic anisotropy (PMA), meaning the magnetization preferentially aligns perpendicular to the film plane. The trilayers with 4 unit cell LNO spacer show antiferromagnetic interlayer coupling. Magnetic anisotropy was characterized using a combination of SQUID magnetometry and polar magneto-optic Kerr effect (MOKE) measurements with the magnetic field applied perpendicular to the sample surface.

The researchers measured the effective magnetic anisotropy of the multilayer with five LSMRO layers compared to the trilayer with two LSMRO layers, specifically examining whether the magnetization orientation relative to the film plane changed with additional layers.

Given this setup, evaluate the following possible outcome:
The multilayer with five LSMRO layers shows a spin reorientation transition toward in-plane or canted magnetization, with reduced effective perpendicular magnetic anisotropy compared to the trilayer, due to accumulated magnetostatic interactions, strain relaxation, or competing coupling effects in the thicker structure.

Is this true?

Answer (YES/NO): YES